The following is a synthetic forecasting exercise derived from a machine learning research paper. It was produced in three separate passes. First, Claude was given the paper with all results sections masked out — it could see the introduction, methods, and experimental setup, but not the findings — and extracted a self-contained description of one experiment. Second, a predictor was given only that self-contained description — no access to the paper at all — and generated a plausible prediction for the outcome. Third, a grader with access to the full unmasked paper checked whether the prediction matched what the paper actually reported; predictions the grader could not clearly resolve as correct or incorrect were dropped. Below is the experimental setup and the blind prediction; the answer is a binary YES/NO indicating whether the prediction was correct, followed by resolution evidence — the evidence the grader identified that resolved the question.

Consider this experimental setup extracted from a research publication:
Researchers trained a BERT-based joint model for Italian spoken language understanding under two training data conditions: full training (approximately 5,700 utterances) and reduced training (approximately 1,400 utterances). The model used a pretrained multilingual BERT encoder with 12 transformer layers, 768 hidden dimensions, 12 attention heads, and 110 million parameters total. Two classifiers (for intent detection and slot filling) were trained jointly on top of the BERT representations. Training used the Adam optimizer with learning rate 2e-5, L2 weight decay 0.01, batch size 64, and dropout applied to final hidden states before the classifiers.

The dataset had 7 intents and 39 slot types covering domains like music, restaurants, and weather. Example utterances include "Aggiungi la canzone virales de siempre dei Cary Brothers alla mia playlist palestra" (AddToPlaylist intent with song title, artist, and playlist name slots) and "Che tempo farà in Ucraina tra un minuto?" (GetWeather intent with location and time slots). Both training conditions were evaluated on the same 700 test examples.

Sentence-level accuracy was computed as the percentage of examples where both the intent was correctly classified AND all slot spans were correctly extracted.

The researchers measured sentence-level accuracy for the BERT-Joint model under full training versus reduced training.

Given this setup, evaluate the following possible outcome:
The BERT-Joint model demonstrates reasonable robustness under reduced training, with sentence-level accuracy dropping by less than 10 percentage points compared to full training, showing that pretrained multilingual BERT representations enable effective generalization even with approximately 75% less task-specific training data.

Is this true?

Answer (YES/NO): NO